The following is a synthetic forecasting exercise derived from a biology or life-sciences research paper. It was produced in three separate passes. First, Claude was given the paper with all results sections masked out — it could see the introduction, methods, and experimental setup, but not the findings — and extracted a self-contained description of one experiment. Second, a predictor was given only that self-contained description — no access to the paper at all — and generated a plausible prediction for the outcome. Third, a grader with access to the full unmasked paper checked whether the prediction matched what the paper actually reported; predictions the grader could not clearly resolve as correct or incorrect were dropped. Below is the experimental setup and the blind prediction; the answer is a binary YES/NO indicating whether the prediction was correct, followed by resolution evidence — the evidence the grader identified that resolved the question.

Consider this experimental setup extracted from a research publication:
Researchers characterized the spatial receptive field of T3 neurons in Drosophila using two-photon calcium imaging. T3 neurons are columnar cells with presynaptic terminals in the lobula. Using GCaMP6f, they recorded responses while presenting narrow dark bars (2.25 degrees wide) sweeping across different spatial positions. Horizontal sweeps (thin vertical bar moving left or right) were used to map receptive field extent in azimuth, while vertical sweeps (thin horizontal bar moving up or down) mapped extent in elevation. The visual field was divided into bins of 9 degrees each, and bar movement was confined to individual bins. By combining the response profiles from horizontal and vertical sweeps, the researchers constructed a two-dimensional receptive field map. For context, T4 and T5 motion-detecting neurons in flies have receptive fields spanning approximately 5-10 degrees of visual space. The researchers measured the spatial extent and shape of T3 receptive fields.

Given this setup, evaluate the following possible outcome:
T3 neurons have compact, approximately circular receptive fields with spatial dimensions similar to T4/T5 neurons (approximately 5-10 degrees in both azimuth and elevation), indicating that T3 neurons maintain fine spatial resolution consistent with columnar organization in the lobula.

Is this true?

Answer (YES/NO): YES